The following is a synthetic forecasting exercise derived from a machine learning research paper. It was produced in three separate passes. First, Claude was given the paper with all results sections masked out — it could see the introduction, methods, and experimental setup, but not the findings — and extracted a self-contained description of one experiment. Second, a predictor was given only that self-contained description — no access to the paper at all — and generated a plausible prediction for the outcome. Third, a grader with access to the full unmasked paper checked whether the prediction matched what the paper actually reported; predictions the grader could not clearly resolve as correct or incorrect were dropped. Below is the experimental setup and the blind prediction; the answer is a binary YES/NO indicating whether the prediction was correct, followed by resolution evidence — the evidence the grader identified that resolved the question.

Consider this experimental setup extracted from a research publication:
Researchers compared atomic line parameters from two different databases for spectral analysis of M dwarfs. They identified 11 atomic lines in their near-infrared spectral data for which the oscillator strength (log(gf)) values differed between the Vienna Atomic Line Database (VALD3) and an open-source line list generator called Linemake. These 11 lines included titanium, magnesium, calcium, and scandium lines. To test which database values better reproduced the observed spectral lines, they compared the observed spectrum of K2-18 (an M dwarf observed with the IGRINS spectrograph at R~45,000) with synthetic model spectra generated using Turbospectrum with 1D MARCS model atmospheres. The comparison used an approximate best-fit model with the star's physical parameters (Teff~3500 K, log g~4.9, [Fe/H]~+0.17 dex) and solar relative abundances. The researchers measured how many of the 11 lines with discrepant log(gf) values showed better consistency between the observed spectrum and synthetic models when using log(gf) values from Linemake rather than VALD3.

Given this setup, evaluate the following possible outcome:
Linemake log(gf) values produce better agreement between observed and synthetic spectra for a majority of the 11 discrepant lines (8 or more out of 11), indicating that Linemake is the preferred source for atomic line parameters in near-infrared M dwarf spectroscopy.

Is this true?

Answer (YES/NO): NO